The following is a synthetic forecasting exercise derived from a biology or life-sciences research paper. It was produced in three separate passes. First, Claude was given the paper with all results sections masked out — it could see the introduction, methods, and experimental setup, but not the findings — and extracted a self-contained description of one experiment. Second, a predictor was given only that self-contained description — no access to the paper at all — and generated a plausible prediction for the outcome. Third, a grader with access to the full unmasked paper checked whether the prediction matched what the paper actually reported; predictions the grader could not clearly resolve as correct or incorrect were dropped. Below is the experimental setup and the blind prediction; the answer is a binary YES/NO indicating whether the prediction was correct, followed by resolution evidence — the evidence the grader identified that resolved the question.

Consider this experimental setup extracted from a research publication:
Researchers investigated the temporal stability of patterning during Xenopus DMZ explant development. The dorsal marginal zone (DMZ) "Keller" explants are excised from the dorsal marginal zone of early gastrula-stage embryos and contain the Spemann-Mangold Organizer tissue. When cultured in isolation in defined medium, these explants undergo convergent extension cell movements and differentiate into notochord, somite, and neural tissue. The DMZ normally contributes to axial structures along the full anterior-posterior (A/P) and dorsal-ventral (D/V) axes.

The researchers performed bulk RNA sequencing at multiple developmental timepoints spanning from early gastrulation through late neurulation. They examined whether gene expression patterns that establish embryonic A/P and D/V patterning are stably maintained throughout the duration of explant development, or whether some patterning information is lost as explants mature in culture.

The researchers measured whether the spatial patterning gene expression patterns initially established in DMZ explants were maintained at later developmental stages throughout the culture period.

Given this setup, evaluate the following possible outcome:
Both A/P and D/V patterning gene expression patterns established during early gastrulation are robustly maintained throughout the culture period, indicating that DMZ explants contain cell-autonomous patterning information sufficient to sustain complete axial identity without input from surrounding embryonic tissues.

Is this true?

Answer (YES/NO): NO